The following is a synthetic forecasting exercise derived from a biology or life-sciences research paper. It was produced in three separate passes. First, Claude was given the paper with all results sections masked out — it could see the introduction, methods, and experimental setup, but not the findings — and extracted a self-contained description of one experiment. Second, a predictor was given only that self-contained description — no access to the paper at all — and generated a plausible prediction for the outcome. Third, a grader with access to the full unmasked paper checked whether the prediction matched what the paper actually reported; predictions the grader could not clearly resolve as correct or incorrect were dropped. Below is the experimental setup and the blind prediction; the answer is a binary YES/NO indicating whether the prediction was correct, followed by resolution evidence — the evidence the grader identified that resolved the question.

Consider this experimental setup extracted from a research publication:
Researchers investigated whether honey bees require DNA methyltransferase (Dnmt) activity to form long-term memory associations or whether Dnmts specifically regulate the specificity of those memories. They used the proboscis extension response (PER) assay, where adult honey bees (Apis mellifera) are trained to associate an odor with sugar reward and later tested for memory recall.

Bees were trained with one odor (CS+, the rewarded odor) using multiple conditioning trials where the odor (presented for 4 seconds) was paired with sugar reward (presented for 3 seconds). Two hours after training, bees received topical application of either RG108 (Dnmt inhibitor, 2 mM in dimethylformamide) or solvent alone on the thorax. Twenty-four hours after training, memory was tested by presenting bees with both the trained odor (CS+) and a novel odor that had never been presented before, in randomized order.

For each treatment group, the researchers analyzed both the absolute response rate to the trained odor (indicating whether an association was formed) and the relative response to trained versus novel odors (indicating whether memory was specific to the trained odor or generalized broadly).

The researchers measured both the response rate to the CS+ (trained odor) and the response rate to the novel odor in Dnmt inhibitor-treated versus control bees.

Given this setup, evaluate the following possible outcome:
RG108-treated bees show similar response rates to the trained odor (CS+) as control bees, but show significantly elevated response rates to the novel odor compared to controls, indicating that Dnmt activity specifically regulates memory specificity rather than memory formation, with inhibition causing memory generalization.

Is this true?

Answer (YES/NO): YES